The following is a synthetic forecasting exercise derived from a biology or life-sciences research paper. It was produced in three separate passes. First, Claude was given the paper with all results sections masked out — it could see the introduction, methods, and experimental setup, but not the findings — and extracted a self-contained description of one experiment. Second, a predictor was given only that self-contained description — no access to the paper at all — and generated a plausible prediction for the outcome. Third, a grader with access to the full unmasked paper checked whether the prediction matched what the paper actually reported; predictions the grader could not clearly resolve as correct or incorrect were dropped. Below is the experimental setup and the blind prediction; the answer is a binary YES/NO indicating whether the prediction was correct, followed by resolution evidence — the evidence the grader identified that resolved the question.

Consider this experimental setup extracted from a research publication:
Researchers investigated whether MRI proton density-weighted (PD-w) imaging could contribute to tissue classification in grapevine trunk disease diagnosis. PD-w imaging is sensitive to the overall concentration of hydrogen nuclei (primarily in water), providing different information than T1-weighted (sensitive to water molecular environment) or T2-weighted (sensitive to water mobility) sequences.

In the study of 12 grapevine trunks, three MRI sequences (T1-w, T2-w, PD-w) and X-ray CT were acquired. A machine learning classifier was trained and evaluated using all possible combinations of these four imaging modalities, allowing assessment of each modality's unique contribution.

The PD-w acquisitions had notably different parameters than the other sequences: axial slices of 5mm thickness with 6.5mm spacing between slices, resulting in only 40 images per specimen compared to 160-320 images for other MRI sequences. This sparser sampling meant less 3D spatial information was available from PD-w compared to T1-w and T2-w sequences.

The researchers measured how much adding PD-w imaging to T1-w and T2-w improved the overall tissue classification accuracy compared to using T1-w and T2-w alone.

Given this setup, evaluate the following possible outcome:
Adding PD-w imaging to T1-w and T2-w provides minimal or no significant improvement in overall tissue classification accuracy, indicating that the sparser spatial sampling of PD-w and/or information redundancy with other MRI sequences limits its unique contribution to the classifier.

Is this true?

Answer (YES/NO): YES